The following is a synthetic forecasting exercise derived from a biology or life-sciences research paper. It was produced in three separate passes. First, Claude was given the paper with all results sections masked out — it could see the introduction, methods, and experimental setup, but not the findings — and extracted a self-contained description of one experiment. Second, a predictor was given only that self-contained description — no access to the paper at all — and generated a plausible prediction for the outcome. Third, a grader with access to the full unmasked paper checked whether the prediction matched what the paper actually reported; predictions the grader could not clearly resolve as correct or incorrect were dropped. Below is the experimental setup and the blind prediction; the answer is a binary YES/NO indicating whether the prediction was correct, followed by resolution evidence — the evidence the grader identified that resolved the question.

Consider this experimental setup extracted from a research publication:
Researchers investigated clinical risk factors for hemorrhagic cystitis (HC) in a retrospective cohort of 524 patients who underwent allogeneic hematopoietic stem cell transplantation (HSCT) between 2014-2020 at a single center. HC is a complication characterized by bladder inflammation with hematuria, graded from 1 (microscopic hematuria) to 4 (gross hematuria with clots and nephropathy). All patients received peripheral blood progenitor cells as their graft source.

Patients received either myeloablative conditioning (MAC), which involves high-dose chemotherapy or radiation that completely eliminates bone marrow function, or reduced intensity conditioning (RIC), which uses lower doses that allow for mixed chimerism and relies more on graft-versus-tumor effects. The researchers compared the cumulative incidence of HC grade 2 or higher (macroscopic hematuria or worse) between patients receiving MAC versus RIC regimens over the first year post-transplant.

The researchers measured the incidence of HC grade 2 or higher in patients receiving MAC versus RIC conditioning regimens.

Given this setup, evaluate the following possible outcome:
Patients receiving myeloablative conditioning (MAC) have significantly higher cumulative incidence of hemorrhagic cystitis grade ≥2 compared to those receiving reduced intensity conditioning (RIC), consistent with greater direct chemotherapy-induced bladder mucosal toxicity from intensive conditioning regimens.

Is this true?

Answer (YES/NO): YES